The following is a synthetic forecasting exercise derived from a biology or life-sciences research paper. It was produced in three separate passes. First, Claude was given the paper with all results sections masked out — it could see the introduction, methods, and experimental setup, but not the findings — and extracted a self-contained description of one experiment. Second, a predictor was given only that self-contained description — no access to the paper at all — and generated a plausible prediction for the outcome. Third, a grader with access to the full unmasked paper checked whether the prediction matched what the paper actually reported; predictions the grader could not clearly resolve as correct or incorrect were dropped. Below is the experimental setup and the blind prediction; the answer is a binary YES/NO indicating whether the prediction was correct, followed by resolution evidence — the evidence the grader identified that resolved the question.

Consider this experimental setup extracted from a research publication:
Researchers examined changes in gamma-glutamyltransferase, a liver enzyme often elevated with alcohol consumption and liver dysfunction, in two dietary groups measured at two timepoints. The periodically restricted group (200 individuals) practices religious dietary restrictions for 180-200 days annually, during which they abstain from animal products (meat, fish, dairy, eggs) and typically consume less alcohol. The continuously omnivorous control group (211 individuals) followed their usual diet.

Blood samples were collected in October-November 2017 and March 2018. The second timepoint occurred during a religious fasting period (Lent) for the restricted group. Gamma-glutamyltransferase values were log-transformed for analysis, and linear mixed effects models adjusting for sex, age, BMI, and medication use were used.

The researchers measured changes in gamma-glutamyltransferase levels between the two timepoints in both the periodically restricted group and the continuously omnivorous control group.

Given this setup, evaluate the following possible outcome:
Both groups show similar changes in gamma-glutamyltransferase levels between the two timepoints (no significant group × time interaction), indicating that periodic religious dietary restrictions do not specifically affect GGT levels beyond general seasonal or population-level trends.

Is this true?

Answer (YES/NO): NO